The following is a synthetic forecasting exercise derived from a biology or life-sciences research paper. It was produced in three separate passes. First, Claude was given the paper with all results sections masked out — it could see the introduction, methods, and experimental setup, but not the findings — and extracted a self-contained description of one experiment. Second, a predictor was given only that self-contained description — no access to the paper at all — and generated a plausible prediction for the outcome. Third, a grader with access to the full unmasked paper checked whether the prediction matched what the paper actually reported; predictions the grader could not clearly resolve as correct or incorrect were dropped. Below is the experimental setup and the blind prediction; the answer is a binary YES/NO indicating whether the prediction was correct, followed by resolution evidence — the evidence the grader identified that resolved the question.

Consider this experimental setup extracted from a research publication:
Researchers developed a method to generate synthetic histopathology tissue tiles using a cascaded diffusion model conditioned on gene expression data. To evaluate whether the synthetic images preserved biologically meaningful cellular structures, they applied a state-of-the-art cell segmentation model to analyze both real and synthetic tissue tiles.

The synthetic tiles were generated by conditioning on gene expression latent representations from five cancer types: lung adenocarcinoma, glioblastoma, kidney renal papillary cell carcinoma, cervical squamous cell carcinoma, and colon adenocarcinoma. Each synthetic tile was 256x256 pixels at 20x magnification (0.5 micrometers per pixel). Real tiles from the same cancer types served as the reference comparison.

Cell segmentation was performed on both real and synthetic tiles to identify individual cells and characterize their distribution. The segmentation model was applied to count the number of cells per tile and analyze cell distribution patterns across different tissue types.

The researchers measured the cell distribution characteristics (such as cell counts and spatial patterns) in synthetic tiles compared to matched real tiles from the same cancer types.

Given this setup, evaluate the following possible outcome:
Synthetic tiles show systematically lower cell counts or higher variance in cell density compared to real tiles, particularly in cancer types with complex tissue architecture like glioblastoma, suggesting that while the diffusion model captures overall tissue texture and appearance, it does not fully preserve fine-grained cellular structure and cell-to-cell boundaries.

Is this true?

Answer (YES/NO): NO